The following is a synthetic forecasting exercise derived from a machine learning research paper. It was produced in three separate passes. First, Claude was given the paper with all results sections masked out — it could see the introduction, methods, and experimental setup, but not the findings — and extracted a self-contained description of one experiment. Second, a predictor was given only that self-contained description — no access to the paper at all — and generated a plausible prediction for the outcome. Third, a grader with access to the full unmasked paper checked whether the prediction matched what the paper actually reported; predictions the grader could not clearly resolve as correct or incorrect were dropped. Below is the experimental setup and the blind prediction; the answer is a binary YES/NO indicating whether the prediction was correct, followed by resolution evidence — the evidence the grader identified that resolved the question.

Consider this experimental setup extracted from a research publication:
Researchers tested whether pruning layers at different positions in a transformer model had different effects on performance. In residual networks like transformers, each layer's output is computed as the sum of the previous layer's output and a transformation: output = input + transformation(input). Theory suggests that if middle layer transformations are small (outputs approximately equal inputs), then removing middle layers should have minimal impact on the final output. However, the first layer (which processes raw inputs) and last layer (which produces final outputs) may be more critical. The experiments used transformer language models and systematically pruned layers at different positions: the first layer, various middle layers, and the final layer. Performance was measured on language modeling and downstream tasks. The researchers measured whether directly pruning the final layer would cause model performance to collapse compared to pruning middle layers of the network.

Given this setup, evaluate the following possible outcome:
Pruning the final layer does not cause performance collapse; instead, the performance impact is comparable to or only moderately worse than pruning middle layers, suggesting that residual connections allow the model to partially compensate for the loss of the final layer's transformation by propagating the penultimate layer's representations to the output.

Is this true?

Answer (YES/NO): NO